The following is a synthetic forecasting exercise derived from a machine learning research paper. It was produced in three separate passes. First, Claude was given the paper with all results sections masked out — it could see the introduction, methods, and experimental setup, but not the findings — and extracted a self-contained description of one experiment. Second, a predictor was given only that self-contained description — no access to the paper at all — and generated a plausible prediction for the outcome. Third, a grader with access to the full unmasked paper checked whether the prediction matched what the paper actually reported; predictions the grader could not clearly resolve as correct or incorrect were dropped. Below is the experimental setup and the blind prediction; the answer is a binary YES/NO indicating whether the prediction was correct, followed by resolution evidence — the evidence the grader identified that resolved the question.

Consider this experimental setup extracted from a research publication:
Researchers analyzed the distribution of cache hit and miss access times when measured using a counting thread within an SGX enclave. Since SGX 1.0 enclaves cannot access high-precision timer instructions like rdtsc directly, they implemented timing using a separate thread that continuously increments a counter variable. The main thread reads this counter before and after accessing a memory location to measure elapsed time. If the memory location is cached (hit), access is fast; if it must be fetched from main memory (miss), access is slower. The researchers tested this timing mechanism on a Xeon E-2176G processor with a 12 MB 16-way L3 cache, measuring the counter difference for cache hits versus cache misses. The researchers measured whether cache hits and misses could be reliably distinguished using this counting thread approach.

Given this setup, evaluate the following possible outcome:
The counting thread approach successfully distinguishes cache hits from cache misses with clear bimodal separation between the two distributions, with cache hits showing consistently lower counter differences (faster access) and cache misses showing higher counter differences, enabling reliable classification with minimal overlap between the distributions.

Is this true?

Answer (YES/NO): YES